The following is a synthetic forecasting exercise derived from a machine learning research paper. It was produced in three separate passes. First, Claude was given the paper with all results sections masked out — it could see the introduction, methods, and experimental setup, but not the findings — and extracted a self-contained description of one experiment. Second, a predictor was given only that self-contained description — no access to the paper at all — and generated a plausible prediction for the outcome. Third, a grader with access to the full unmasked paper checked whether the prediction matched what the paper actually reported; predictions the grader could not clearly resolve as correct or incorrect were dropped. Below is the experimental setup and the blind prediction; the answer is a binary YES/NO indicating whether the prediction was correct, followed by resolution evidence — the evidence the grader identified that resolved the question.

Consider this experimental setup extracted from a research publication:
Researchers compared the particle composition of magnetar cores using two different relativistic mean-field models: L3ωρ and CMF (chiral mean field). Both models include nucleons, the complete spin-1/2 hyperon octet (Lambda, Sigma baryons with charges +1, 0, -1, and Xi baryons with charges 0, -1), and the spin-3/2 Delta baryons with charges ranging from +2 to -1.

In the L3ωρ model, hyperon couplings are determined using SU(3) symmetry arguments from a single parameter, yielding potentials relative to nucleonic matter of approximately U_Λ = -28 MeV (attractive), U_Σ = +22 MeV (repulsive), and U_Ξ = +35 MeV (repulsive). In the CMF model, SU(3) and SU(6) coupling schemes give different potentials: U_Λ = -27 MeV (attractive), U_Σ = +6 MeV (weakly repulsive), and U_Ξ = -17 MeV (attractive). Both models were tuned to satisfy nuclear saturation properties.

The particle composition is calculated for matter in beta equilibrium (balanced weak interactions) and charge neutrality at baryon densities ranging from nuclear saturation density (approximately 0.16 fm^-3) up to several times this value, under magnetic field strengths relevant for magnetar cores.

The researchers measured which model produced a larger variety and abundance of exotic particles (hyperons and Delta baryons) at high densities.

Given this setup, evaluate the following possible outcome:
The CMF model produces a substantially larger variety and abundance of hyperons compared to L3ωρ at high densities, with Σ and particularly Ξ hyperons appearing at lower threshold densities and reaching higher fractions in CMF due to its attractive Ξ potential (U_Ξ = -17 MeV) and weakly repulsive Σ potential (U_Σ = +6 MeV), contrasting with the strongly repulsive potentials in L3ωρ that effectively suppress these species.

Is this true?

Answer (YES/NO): NO